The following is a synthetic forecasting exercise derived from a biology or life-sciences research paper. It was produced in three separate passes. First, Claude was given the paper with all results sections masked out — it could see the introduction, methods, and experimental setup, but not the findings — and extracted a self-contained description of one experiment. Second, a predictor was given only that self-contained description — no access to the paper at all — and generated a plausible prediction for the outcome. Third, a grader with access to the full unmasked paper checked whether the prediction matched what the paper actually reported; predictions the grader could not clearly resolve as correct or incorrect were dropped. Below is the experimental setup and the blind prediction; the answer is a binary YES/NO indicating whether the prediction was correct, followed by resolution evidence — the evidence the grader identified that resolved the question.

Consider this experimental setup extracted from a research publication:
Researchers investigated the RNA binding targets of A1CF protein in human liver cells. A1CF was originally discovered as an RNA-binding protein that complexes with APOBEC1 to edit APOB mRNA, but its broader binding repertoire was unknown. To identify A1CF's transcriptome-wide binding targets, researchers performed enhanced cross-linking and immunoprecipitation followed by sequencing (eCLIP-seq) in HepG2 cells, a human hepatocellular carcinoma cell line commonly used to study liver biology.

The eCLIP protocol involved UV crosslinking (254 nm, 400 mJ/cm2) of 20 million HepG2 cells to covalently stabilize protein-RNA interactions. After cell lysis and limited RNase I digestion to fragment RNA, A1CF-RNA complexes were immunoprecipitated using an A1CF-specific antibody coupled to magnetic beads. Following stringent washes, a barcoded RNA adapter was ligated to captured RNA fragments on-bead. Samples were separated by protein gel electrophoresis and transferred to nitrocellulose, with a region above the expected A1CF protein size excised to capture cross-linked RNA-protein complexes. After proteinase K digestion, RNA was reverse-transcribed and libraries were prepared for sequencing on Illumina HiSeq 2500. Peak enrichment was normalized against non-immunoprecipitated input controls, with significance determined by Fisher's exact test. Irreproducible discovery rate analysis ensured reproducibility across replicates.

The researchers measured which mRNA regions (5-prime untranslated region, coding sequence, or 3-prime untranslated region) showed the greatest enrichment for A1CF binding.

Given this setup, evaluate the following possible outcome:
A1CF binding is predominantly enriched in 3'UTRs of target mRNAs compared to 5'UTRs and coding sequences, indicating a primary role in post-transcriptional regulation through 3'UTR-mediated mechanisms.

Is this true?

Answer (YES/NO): YES